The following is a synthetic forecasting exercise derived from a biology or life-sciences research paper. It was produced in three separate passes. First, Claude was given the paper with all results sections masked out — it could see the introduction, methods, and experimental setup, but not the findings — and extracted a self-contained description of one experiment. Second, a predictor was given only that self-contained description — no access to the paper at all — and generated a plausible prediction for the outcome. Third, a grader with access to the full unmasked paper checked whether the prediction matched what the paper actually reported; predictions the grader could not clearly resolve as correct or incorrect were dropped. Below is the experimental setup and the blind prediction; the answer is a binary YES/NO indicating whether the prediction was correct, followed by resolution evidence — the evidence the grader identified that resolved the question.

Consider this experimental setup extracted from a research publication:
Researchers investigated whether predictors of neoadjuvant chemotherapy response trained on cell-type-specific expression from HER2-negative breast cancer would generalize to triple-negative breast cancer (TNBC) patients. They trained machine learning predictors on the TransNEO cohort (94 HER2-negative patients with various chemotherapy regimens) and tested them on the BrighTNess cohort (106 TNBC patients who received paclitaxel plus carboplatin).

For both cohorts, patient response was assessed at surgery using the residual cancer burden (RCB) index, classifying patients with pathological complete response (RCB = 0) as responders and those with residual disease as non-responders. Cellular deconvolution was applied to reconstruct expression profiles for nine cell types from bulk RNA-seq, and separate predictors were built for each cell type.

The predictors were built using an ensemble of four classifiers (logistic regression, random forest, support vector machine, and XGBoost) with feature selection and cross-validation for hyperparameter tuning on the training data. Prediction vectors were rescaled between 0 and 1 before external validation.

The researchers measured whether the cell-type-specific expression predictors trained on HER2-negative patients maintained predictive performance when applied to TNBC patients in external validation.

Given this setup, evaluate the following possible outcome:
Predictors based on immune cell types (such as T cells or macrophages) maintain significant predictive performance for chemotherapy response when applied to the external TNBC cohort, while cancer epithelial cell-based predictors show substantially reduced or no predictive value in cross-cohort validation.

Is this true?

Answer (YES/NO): NO